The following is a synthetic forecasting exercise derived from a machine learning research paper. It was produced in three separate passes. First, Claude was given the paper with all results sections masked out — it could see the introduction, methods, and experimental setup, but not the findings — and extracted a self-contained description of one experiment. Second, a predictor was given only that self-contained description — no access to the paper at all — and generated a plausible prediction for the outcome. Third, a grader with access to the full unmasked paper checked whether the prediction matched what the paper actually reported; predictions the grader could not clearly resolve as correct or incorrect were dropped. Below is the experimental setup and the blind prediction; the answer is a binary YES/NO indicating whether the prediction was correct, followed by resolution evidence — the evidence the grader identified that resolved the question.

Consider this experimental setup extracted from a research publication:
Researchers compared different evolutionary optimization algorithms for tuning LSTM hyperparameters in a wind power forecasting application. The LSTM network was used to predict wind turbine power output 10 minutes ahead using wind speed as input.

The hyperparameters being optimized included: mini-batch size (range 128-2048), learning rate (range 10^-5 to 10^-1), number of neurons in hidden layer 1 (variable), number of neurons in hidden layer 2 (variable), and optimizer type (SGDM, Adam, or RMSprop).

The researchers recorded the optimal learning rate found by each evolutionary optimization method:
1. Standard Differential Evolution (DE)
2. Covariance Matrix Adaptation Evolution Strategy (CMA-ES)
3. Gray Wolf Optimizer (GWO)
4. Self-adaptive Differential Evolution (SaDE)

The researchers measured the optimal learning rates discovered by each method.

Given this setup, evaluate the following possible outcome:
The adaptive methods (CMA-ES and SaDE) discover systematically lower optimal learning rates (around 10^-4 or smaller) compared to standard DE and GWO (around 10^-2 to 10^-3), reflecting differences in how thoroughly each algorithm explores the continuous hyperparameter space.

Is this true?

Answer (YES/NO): NO